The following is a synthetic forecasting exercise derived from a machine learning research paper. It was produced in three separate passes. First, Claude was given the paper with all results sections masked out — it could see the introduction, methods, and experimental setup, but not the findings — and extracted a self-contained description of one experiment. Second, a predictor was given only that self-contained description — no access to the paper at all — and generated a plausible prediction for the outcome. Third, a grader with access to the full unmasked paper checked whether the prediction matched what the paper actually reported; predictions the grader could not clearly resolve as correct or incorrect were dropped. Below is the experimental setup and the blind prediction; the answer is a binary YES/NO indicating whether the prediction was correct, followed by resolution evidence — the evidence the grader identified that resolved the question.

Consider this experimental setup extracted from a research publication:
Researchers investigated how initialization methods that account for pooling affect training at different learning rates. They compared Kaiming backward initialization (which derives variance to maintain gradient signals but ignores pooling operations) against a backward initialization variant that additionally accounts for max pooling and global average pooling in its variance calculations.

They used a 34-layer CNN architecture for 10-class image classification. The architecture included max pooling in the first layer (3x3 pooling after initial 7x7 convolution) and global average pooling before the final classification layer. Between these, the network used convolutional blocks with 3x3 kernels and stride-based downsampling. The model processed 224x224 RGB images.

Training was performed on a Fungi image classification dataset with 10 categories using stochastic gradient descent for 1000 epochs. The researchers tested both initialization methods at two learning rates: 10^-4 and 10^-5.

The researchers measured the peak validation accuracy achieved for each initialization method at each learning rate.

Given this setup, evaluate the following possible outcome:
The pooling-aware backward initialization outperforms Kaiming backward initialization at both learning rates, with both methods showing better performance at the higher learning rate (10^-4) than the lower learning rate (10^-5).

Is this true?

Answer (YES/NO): NO